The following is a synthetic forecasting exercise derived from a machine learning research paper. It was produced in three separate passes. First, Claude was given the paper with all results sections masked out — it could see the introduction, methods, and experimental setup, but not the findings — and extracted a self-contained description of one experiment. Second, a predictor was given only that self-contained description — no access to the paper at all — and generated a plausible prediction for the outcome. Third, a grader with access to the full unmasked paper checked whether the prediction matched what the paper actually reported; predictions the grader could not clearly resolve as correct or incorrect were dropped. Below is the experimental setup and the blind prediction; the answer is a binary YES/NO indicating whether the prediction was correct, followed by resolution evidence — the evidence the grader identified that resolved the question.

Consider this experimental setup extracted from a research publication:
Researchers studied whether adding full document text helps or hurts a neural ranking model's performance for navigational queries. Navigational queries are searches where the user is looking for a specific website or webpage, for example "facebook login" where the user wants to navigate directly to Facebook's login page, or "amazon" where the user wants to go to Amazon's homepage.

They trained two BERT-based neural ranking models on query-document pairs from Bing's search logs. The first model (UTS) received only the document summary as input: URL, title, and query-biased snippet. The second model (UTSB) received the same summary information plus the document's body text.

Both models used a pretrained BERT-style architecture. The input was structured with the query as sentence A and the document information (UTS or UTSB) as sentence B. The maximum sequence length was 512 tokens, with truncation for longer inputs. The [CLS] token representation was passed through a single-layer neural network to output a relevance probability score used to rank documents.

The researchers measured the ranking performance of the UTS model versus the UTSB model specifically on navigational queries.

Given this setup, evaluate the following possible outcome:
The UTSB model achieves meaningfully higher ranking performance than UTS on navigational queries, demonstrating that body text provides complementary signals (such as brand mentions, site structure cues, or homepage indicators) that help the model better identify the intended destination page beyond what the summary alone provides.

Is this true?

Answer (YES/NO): NO